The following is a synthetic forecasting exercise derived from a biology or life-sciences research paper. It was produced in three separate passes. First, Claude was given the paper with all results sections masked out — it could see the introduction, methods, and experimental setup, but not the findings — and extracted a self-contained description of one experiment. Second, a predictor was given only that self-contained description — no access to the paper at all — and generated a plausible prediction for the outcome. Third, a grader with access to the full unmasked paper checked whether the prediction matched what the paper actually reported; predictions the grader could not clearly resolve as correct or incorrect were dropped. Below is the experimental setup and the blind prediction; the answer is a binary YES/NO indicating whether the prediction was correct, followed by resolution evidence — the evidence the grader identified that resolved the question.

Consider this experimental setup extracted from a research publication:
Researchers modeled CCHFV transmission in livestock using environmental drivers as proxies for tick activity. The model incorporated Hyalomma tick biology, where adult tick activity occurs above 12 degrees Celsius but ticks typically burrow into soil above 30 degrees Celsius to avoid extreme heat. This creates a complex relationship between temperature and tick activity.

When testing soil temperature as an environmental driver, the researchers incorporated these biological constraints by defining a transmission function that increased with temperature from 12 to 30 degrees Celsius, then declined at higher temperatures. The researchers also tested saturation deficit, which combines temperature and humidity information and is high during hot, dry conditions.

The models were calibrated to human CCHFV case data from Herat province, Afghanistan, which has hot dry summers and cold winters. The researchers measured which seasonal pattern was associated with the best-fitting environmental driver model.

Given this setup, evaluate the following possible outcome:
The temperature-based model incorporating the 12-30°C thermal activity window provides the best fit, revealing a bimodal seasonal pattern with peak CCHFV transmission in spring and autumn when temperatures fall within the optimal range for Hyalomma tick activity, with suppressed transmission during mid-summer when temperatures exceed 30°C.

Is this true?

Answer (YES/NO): NO